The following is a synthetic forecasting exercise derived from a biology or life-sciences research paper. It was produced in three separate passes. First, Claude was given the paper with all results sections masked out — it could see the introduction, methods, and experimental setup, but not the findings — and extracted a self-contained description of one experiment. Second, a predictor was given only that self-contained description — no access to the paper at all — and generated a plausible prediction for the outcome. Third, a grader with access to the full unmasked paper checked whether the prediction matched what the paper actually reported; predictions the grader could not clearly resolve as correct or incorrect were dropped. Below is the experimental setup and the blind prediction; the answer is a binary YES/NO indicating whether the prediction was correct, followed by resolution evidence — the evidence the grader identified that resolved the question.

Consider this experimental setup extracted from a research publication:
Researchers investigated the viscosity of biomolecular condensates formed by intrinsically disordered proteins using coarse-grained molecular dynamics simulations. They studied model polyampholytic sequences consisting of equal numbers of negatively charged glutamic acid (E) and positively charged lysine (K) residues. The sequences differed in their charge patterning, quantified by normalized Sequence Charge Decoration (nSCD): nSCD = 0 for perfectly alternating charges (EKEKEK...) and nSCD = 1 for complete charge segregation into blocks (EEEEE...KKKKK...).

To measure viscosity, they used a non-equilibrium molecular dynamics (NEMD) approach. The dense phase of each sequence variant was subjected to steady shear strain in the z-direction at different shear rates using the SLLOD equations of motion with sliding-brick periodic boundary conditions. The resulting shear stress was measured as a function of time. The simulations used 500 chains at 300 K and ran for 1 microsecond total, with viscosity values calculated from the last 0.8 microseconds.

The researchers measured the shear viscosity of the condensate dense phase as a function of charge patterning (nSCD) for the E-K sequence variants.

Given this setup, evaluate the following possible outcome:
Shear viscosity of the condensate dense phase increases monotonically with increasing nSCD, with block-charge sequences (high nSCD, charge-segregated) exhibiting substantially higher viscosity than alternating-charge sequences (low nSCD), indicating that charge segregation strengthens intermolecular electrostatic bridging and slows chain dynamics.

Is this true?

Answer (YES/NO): YES